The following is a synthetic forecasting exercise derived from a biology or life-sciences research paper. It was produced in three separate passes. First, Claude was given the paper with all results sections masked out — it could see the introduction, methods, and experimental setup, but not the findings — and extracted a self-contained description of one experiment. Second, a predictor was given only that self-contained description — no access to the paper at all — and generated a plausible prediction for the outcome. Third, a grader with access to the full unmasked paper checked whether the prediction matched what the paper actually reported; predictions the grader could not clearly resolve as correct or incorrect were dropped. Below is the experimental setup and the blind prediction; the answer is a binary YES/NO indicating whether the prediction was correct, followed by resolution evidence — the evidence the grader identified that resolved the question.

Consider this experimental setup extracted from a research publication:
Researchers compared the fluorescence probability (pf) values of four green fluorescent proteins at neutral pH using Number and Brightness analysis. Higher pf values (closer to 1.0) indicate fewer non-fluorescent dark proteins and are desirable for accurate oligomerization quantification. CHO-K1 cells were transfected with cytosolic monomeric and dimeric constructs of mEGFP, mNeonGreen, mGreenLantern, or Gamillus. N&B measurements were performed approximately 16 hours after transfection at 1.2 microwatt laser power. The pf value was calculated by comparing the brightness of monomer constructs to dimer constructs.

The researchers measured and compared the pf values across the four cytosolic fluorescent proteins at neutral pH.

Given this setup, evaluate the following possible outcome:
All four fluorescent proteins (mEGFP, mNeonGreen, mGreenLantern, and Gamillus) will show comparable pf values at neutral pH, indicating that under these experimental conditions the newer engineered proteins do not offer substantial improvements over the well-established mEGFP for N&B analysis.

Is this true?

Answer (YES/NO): NO